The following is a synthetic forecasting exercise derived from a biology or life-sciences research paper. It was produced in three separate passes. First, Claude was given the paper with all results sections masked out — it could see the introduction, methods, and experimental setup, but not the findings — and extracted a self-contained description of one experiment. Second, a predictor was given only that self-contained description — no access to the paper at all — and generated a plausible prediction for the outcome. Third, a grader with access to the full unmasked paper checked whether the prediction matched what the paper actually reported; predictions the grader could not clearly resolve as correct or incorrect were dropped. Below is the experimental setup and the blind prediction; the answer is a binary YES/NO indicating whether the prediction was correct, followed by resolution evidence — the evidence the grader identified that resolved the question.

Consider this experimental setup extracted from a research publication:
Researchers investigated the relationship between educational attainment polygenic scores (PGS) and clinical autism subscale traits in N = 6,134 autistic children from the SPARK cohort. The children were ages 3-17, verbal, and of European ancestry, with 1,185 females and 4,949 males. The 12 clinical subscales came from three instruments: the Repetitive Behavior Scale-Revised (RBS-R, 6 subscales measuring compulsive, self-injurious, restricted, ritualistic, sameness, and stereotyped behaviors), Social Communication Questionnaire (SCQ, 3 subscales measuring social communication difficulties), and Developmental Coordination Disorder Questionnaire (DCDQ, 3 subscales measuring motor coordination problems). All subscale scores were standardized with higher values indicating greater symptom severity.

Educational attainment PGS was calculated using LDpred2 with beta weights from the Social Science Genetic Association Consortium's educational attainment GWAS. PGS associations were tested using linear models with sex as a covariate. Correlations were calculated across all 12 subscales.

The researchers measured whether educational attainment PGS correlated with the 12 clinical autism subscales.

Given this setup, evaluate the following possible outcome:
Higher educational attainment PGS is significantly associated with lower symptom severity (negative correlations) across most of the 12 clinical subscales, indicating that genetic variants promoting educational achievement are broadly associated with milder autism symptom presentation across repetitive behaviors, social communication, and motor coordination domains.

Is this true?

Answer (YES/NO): YES